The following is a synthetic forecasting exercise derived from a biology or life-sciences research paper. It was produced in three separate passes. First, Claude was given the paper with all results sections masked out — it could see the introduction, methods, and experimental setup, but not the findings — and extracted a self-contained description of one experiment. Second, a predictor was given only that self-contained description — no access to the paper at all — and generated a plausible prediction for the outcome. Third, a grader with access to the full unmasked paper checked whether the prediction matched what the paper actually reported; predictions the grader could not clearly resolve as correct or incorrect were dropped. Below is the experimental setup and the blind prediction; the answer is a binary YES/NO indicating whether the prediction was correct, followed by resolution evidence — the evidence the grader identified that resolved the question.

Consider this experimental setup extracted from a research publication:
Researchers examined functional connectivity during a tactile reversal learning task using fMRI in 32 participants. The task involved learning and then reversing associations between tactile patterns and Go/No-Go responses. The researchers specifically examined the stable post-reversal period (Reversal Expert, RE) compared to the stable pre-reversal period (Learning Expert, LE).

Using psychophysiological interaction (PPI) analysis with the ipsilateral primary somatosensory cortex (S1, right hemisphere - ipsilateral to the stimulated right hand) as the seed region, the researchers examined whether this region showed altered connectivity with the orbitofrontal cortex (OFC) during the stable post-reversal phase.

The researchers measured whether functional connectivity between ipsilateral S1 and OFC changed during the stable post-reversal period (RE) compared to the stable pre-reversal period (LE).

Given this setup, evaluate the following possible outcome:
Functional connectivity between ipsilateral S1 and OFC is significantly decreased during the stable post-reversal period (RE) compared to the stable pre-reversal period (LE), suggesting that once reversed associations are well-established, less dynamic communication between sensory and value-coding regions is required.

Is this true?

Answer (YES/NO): NO